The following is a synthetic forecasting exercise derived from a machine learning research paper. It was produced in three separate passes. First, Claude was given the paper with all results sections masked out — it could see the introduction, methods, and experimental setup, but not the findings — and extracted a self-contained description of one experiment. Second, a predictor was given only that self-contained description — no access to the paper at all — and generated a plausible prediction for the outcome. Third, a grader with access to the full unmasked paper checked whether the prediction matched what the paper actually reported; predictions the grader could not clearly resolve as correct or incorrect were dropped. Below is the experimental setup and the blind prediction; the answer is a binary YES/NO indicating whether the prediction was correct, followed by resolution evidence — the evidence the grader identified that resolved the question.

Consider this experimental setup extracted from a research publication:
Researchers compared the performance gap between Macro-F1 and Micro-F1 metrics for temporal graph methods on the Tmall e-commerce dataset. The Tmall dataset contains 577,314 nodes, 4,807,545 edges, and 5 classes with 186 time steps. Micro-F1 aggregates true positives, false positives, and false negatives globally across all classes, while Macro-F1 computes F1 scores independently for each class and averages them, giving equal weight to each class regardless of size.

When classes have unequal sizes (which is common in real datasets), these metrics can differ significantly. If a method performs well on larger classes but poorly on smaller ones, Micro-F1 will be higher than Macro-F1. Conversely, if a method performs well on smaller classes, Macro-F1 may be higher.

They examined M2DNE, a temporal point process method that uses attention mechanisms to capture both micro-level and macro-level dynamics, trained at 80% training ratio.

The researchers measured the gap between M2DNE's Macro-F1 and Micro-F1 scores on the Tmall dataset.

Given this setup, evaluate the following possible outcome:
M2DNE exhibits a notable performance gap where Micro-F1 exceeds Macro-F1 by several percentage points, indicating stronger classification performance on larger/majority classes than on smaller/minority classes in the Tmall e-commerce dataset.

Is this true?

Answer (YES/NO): YES